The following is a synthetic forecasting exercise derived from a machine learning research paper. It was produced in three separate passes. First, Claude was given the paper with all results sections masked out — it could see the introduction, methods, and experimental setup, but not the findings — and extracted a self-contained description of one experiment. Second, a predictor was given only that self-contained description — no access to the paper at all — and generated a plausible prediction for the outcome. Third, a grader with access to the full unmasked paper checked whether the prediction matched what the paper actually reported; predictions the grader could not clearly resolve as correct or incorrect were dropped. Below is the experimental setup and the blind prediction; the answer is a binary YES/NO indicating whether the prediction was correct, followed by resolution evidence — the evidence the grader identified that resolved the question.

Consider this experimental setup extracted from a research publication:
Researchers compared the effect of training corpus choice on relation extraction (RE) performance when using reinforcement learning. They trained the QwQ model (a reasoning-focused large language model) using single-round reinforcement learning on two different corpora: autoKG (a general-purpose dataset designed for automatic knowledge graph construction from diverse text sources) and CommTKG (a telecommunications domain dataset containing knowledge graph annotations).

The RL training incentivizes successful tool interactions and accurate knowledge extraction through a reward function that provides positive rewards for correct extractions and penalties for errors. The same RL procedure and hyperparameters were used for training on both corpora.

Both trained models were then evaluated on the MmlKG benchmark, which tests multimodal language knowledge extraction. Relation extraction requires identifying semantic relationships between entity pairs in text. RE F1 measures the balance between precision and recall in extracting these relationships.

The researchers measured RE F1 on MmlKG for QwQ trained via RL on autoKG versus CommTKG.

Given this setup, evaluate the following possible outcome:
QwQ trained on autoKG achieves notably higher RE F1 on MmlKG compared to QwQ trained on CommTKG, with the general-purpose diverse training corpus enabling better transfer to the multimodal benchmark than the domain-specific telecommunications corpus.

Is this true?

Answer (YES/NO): NO